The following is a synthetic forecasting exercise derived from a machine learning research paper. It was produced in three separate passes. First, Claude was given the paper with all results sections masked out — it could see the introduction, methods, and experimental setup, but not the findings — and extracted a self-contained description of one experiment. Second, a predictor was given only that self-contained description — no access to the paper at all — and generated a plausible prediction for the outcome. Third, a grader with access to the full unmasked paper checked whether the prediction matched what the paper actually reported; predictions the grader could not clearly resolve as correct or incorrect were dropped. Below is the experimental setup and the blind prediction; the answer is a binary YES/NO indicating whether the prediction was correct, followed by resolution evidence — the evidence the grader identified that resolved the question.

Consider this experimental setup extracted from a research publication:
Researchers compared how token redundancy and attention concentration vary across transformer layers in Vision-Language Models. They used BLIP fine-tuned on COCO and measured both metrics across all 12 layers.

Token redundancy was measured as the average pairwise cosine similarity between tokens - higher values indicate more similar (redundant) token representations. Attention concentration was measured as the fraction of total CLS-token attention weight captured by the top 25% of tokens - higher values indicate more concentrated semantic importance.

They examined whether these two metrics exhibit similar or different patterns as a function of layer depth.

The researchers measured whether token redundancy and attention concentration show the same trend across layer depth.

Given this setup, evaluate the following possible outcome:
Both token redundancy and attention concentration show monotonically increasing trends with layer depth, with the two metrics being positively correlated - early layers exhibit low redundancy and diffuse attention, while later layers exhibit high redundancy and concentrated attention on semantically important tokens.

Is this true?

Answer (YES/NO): NO